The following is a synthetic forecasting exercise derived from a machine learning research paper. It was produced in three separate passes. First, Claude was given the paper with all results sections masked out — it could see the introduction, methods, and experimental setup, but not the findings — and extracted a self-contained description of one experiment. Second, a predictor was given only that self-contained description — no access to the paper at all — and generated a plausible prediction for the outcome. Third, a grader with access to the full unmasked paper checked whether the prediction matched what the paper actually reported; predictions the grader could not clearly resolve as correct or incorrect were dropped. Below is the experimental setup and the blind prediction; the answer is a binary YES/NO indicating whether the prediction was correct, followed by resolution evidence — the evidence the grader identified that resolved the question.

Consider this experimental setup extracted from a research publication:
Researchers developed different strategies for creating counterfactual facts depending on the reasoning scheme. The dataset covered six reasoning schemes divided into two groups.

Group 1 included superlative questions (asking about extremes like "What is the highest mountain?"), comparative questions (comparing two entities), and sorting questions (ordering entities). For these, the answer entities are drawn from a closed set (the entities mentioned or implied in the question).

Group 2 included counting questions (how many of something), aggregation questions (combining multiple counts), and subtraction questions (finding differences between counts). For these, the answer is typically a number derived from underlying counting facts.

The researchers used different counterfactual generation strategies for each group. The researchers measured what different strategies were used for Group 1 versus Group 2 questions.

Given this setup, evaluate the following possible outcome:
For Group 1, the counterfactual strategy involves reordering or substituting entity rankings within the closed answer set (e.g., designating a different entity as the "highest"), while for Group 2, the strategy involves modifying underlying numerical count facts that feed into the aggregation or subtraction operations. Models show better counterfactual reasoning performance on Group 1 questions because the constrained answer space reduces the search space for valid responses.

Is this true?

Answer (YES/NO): NO